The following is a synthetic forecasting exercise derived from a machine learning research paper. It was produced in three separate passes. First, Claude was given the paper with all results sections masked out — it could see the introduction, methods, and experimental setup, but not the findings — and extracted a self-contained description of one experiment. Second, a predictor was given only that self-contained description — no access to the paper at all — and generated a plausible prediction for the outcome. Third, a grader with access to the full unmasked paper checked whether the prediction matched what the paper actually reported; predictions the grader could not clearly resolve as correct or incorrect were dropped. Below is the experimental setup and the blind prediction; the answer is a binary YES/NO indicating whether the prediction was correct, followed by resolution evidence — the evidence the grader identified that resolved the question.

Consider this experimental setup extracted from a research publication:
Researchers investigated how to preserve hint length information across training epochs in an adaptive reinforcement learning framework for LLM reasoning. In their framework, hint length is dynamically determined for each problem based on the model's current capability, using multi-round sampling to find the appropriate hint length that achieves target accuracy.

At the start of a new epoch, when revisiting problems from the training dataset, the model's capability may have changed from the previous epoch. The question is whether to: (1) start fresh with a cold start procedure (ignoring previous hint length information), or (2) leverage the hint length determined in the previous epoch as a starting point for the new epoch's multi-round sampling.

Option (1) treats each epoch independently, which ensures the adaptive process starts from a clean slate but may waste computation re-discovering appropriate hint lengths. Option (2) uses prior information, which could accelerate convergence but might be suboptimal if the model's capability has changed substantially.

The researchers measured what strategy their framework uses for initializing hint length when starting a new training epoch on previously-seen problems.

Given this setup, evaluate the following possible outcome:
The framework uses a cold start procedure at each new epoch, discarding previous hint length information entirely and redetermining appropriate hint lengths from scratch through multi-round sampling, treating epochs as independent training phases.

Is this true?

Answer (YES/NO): NO